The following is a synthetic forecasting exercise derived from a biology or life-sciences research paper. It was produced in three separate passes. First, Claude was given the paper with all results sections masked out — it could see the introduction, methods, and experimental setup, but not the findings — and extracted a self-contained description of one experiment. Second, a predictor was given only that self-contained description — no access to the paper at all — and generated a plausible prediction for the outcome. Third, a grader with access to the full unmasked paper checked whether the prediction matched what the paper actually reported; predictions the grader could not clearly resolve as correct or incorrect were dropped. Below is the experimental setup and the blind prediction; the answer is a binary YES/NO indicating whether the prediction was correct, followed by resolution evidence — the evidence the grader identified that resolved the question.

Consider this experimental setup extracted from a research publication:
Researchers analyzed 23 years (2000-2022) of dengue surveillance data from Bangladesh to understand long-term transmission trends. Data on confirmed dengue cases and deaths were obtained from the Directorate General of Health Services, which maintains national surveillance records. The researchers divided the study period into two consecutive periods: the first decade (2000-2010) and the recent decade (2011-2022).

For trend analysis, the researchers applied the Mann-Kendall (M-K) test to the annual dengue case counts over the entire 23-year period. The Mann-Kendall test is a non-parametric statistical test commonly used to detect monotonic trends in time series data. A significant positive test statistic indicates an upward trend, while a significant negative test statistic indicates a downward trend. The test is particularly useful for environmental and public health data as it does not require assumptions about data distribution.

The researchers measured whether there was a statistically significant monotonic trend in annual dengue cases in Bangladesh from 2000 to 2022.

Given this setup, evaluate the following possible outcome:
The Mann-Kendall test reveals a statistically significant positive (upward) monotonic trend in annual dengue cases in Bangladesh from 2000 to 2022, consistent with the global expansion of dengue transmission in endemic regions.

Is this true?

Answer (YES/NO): YES